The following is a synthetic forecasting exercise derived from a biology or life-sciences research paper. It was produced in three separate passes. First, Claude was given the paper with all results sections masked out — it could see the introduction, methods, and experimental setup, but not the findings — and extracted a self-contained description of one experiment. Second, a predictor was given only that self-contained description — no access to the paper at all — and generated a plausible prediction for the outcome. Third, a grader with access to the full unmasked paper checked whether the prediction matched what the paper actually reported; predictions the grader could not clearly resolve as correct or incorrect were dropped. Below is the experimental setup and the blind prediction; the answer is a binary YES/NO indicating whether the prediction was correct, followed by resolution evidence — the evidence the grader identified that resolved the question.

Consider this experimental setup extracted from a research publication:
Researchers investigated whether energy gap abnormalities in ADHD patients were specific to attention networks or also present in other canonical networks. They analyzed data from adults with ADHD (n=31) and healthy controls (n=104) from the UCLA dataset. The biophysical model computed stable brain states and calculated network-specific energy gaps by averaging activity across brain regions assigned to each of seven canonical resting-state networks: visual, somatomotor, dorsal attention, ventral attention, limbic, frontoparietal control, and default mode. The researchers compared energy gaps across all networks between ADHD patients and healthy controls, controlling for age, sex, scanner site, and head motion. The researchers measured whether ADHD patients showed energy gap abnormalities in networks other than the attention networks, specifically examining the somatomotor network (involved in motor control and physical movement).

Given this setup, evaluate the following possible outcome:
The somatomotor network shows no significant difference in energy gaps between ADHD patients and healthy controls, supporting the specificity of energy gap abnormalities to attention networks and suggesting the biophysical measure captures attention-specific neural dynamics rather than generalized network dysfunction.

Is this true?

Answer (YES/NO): NO